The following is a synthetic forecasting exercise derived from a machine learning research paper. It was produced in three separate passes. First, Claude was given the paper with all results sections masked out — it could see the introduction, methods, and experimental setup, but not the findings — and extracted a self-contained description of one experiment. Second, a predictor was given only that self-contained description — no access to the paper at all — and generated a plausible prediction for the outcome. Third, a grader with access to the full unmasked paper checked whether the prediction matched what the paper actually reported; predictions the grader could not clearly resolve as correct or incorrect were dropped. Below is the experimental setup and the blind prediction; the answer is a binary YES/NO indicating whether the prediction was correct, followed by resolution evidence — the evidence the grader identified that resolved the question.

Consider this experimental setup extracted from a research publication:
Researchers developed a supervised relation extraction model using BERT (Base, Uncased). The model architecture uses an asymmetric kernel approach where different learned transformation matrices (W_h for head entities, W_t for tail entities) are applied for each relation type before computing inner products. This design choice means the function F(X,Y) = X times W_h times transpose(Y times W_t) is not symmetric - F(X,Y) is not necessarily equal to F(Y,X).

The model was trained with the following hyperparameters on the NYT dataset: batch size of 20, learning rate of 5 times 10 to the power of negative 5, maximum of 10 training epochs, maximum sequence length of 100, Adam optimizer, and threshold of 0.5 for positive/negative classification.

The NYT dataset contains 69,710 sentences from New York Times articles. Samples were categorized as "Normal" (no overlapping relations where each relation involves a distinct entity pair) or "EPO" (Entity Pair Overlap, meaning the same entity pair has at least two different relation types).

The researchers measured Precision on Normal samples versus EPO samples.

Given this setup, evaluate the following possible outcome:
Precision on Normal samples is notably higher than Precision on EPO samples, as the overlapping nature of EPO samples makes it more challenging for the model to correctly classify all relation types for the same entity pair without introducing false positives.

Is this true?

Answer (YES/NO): NO